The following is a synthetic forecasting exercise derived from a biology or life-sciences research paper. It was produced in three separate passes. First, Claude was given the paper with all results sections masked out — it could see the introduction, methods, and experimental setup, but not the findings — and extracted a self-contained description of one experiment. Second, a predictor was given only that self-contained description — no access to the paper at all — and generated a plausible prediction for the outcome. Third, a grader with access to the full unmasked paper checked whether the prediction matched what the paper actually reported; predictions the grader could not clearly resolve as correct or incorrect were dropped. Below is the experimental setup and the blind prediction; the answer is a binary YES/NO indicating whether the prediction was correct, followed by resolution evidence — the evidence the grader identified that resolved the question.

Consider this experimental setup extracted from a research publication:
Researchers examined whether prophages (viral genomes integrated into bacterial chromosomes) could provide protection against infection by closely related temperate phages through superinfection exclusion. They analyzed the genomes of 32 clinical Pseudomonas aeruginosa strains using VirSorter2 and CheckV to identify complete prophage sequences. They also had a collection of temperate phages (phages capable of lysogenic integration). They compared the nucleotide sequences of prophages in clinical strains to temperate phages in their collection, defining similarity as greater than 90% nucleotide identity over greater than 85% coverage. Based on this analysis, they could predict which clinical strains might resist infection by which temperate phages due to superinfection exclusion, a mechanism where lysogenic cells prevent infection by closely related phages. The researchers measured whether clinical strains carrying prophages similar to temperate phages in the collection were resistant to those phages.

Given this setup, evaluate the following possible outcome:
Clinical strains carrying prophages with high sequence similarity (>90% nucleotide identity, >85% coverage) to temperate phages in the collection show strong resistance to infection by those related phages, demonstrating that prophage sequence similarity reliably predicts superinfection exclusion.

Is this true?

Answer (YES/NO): YES